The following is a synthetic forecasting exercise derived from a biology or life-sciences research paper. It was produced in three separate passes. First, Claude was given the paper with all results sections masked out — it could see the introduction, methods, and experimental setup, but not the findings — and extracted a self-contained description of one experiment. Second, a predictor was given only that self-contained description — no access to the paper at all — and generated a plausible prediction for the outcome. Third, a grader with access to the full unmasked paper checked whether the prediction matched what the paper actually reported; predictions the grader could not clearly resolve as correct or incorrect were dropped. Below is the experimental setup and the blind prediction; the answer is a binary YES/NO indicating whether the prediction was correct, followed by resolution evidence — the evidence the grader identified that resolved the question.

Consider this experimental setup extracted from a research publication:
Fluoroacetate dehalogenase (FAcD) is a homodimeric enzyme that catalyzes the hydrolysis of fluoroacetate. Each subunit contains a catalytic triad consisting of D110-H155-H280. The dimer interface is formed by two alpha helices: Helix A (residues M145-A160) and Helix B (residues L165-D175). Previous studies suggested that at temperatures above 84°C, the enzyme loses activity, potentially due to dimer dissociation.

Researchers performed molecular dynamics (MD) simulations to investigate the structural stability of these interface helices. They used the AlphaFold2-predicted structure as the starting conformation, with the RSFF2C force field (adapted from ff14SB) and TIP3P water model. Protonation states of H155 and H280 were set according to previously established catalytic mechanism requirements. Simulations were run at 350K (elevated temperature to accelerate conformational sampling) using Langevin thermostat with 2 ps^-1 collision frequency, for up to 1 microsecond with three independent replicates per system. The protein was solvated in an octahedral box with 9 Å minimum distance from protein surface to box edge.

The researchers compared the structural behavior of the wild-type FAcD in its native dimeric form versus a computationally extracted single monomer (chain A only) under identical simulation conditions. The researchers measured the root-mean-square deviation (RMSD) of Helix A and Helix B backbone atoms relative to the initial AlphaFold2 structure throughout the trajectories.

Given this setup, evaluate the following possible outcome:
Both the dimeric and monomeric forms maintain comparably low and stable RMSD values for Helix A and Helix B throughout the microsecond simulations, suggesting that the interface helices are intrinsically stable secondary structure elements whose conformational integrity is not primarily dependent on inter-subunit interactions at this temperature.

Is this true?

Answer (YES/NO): NO